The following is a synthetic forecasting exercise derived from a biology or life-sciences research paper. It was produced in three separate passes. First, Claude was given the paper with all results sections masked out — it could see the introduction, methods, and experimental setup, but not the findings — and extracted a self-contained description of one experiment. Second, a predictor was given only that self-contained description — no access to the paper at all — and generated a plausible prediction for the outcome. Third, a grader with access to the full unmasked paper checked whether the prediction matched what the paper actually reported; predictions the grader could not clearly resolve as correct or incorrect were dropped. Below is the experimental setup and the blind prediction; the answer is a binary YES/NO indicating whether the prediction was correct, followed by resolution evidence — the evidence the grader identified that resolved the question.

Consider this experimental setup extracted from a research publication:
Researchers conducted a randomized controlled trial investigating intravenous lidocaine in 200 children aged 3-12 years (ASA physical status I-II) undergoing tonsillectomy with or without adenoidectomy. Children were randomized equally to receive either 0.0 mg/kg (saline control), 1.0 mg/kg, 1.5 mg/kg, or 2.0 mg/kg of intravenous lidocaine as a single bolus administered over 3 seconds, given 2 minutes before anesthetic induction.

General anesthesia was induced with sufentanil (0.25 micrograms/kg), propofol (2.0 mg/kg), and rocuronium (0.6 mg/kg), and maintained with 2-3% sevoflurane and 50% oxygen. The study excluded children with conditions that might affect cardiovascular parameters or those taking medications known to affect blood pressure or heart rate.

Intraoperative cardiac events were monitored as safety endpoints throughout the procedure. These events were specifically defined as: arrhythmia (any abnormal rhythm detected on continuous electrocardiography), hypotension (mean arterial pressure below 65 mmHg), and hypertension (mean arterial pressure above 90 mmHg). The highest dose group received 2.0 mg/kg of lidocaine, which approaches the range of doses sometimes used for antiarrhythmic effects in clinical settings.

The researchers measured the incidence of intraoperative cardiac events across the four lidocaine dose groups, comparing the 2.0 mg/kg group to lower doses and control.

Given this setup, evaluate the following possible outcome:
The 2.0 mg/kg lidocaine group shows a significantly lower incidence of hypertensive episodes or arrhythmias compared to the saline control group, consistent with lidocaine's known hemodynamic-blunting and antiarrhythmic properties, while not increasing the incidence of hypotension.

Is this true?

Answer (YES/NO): NO